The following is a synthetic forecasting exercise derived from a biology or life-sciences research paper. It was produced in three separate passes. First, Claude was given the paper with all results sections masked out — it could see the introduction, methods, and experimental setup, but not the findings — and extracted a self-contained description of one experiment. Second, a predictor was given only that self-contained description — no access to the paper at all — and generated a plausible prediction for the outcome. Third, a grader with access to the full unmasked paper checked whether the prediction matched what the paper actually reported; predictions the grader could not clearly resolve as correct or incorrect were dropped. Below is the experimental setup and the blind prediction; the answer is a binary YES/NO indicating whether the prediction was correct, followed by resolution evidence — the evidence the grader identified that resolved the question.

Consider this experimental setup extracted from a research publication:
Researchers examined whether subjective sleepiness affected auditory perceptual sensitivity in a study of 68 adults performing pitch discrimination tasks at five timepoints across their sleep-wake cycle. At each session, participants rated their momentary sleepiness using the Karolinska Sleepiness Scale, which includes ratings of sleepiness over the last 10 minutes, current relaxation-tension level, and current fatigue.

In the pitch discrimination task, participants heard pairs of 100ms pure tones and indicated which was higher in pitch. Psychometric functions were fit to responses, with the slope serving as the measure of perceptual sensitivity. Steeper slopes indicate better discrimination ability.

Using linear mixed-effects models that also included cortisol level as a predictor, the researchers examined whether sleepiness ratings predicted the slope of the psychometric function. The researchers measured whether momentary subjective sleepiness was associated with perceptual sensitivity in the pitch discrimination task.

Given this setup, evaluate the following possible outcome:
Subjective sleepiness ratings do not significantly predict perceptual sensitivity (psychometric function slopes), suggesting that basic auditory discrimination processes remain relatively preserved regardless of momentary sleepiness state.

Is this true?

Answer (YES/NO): YES